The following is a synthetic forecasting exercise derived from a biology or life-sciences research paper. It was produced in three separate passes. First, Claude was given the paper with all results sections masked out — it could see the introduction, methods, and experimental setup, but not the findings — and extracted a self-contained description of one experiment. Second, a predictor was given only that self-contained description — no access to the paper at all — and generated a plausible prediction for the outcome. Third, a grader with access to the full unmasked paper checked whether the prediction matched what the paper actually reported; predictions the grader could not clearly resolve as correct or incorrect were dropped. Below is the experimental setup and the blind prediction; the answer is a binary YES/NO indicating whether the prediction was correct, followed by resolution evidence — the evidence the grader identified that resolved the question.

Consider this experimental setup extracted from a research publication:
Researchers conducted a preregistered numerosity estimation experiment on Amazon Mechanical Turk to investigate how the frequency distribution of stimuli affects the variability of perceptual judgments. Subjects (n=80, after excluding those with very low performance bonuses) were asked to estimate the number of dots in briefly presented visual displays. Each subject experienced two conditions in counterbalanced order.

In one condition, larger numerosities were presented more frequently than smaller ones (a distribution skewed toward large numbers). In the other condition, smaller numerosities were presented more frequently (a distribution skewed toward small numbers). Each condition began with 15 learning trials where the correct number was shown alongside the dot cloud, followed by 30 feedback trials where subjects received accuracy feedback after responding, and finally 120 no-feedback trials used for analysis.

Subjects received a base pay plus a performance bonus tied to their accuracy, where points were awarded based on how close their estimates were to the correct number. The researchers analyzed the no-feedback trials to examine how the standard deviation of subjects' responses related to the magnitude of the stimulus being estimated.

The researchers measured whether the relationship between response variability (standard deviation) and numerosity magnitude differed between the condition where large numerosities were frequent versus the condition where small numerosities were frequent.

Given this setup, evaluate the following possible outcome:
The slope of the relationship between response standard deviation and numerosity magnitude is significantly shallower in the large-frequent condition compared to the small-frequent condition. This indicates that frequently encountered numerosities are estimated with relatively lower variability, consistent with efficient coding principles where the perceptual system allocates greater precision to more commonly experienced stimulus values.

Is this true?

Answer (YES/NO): NO